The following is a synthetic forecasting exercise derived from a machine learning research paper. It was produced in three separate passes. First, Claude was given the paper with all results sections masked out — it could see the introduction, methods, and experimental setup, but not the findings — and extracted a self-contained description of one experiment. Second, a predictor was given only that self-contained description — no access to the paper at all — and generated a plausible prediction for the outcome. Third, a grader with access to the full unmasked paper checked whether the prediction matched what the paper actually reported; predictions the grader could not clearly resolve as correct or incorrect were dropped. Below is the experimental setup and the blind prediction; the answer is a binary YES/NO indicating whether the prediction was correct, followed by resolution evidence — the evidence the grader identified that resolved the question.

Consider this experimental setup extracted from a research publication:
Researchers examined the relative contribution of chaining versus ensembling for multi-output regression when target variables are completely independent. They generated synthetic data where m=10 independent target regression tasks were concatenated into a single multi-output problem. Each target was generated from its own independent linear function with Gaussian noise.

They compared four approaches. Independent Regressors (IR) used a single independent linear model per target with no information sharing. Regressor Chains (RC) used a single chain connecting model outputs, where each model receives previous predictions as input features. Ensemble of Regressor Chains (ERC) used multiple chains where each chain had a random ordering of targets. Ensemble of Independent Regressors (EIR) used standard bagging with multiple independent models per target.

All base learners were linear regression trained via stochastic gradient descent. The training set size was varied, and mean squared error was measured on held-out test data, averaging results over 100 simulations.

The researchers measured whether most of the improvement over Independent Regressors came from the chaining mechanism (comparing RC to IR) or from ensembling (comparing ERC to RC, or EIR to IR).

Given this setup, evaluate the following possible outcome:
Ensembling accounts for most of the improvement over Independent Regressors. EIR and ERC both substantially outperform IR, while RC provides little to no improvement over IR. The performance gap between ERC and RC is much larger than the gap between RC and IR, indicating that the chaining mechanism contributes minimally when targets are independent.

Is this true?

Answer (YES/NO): NO